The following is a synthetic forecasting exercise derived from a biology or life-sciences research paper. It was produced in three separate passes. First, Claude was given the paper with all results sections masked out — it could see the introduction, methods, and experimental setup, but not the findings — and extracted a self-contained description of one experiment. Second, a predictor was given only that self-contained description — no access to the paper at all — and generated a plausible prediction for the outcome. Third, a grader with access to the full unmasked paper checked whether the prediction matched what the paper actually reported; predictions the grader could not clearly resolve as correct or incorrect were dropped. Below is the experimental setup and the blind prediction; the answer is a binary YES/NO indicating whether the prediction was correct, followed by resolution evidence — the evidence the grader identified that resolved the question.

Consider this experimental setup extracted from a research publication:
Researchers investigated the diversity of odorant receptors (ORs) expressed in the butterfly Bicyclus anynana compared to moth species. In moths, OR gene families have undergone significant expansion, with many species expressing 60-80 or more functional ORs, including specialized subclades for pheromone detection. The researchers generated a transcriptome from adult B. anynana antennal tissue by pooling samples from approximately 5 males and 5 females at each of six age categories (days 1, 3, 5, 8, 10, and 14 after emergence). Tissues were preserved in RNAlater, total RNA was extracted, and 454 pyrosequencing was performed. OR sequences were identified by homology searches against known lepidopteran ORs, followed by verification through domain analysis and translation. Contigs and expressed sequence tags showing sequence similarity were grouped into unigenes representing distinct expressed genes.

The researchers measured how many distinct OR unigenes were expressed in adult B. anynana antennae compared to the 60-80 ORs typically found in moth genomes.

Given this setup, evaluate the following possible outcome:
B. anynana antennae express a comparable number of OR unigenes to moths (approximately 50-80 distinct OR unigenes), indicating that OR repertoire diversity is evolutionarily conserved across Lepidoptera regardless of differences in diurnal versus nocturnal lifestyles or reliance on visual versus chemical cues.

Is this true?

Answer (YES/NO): NO